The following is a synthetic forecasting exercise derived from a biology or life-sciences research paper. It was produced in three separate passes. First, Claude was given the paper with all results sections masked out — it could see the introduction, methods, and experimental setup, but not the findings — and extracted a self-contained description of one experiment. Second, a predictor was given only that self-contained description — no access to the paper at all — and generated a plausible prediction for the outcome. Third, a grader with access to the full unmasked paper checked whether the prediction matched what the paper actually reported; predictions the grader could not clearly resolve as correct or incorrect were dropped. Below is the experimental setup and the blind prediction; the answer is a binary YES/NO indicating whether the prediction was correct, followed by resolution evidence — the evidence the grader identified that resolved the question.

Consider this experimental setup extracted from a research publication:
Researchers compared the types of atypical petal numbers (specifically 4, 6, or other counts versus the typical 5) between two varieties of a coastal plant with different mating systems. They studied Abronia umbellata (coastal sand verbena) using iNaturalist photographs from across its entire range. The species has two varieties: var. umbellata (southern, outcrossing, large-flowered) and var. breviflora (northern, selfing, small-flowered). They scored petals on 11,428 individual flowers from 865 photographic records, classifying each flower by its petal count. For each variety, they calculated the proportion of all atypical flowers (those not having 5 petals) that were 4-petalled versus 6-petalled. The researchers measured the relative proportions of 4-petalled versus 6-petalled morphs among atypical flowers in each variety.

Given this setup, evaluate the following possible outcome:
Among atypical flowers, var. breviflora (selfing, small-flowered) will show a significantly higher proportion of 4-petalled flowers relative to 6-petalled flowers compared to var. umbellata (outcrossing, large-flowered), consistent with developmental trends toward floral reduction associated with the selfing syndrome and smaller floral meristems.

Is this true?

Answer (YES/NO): YES